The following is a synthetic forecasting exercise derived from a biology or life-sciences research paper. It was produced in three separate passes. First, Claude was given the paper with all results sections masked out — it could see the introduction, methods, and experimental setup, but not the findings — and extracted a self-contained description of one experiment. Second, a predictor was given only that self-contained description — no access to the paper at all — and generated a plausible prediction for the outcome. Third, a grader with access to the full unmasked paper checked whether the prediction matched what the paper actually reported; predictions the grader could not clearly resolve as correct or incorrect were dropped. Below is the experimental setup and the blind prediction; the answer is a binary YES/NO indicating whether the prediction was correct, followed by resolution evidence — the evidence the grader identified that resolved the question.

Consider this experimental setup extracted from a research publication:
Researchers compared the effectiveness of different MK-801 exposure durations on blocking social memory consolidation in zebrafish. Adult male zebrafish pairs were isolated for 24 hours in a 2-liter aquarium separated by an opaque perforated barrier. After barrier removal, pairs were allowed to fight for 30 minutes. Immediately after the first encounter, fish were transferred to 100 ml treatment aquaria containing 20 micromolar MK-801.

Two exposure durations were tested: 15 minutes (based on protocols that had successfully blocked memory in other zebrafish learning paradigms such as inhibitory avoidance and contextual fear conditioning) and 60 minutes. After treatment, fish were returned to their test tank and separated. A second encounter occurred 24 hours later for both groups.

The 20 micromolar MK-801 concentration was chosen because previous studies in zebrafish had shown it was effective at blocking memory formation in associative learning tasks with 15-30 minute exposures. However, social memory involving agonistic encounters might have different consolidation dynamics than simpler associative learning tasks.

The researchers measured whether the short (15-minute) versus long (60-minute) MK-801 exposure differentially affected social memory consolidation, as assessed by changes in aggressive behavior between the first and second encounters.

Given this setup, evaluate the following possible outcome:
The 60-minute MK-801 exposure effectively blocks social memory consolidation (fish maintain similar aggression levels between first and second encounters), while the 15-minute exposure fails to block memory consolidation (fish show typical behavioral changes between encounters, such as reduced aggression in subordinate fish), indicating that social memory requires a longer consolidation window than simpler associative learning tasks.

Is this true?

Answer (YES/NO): YES